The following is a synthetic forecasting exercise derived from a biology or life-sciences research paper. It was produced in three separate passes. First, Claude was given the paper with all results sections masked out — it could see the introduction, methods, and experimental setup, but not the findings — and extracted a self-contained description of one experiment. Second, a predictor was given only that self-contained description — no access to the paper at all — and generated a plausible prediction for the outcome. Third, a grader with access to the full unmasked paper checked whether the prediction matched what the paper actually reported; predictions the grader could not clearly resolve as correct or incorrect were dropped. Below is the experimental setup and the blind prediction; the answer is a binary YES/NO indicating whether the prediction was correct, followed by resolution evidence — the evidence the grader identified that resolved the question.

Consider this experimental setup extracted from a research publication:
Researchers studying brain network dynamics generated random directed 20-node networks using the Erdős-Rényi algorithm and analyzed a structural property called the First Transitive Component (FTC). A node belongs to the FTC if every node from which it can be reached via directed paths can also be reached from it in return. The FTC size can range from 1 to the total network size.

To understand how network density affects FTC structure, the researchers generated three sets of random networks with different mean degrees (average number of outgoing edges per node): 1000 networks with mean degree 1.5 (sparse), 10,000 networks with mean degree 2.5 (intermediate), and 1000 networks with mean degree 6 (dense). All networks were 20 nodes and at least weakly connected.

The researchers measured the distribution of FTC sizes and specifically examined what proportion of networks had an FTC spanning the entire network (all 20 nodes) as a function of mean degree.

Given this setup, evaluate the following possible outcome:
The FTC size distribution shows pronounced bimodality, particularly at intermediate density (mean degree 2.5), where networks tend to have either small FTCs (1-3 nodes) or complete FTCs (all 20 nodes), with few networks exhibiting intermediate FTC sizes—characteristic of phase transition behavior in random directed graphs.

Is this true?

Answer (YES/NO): NO